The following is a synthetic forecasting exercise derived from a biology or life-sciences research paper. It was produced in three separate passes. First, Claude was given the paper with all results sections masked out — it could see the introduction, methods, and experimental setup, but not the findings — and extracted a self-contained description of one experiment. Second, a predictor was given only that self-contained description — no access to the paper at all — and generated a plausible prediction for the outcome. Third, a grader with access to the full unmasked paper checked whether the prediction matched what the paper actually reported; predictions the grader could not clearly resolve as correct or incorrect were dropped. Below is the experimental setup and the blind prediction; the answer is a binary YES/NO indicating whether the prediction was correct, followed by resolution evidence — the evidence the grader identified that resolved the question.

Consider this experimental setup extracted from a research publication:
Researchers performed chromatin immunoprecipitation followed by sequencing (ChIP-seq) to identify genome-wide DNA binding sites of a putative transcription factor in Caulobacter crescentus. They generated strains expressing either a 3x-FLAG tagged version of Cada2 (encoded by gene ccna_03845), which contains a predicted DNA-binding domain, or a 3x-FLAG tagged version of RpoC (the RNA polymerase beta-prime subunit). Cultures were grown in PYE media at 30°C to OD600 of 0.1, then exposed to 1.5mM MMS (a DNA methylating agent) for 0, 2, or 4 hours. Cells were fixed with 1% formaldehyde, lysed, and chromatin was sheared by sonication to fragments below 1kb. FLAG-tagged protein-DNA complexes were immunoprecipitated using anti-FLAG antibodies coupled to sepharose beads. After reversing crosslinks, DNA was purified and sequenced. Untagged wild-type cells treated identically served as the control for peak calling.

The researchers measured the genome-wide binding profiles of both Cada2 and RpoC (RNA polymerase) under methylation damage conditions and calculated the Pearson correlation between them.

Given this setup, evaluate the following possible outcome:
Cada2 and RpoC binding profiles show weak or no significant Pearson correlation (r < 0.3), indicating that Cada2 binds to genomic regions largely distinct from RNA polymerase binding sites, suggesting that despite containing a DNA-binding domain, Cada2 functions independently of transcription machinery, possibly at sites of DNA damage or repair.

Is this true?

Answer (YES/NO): NO